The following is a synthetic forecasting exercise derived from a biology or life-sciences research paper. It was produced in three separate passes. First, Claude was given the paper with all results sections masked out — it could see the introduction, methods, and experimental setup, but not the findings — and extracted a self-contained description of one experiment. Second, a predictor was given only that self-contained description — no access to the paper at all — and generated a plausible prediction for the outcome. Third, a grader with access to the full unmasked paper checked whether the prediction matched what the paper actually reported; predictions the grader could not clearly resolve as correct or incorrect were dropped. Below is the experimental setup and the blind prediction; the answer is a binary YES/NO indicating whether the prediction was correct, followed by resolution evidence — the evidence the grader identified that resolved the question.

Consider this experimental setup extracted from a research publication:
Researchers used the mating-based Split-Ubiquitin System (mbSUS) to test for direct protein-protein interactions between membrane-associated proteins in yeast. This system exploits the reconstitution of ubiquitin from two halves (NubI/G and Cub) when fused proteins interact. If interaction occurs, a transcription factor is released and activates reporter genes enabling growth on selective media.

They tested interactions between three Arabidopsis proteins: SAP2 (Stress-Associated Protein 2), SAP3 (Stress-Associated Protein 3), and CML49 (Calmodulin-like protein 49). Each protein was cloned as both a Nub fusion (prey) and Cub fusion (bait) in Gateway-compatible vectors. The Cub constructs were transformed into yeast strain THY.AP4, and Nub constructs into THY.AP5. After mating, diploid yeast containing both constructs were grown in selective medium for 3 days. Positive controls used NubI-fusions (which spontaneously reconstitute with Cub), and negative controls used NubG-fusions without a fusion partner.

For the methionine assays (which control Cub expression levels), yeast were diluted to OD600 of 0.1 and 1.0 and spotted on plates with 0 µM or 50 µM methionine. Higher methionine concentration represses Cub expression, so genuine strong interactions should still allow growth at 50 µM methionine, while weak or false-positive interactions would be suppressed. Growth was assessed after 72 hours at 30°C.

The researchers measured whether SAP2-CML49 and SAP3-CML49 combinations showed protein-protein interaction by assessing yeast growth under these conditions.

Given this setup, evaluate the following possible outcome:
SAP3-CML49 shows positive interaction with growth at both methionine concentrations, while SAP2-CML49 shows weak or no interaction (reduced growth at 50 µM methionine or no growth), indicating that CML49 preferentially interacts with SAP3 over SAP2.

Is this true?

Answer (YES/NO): NO